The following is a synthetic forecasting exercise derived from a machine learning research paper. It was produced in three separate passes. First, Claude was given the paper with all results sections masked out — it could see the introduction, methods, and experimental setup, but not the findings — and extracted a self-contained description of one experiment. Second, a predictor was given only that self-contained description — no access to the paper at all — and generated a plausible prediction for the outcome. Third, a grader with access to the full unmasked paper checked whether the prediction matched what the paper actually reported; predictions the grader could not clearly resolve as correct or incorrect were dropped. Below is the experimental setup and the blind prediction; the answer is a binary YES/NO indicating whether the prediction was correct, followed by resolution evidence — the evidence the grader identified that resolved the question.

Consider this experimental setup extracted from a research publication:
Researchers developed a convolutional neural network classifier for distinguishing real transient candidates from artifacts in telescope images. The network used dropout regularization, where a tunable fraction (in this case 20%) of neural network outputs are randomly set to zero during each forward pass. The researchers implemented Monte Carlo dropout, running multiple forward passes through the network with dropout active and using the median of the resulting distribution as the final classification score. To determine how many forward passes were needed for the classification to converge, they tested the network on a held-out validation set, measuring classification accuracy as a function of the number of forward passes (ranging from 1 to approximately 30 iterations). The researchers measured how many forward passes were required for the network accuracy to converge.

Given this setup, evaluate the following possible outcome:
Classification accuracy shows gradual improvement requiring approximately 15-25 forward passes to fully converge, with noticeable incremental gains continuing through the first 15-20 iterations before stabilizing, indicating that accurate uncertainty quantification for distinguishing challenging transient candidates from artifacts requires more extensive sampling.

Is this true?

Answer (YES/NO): NO